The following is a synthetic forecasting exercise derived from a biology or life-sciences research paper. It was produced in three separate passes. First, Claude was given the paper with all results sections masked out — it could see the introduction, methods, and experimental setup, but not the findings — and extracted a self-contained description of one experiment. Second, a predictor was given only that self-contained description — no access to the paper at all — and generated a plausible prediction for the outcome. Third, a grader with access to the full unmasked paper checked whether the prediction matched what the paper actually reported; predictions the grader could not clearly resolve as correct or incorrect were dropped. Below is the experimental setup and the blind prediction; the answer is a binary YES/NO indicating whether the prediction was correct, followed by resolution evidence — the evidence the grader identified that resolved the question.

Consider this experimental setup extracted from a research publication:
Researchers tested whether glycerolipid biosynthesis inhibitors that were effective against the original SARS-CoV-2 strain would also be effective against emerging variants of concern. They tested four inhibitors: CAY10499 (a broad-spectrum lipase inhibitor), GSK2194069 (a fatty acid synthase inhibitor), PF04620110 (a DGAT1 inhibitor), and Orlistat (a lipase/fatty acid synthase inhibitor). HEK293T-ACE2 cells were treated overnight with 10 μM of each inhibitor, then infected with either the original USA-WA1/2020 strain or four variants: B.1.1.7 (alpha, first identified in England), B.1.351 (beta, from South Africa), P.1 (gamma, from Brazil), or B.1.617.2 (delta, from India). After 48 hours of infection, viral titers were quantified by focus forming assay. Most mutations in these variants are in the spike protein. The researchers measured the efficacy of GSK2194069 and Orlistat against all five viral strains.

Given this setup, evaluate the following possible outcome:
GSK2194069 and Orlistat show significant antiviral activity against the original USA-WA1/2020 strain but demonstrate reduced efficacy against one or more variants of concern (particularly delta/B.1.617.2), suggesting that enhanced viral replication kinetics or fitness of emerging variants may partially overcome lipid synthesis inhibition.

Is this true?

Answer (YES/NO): NO